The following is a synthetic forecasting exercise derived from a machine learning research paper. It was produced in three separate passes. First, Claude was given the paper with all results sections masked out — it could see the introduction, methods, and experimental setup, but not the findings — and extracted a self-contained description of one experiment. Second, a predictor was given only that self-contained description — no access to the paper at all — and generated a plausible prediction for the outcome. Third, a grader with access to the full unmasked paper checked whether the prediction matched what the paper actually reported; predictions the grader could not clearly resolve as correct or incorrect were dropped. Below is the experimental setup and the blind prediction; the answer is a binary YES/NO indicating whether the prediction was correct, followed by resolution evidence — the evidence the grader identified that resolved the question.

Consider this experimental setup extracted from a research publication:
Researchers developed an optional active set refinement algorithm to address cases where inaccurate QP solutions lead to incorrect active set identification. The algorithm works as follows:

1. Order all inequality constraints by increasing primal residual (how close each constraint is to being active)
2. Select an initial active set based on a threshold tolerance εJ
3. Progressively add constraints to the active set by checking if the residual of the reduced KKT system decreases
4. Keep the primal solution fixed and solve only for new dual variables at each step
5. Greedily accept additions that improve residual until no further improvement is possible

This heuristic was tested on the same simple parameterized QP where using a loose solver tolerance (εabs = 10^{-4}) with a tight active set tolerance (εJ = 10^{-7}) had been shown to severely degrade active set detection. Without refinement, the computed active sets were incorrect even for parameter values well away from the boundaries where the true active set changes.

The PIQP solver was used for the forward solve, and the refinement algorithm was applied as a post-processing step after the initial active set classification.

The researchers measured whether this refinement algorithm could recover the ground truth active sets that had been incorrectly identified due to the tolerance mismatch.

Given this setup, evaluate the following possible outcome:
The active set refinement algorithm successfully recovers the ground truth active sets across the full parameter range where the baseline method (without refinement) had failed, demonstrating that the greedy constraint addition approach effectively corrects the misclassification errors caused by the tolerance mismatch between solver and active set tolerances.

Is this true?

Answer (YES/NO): YES